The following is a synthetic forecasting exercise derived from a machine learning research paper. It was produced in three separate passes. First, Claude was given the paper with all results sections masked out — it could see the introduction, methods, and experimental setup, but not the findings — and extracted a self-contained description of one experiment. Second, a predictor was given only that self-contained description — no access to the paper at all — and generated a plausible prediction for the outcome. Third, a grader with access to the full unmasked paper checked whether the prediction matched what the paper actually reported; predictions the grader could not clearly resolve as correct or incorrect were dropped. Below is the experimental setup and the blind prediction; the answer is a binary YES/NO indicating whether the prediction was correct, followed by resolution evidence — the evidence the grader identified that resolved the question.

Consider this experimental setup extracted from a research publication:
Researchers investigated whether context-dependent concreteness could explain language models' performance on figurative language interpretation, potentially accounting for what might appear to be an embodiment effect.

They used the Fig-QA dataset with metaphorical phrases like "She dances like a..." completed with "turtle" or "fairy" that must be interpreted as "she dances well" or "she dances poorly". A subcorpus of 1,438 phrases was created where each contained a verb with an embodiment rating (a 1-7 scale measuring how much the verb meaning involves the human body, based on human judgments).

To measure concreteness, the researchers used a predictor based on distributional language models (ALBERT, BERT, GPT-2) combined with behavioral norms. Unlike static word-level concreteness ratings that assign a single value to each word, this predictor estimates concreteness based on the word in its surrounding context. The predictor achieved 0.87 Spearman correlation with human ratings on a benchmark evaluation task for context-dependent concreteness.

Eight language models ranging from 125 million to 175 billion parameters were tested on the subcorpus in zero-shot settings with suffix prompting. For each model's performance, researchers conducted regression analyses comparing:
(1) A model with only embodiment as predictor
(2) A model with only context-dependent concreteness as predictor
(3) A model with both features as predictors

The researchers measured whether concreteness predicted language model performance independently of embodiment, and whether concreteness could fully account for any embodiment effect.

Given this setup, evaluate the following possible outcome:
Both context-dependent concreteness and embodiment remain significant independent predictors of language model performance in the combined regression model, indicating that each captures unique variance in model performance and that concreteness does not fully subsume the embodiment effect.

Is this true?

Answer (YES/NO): NO